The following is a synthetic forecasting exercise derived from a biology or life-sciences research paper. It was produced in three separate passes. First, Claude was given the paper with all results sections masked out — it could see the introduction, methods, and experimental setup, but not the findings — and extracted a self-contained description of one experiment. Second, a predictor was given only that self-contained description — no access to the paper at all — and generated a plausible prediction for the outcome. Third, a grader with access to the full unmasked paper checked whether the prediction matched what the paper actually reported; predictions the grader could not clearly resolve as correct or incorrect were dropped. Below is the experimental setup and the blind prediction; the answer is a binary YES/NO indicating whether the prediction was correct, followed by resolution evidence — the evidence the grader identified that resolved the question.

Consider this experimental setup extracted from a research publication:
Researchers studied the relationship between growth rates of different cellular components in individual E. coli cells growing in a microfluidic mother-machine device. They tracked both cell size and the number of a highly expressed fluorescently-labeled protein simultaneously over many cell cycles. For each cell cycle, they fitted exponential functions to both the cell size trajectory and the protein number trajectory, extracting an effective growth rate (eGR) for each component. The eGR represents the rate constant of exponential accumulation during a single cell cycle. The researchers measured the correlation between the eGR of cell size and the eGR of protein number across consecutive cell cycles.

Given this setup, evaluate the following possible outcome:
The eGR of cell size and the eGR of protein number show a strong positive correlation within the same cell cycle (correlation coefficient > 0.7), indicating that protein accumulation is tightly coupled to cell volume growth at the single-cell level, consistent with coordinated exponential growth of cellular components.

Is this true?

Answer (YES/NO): NO